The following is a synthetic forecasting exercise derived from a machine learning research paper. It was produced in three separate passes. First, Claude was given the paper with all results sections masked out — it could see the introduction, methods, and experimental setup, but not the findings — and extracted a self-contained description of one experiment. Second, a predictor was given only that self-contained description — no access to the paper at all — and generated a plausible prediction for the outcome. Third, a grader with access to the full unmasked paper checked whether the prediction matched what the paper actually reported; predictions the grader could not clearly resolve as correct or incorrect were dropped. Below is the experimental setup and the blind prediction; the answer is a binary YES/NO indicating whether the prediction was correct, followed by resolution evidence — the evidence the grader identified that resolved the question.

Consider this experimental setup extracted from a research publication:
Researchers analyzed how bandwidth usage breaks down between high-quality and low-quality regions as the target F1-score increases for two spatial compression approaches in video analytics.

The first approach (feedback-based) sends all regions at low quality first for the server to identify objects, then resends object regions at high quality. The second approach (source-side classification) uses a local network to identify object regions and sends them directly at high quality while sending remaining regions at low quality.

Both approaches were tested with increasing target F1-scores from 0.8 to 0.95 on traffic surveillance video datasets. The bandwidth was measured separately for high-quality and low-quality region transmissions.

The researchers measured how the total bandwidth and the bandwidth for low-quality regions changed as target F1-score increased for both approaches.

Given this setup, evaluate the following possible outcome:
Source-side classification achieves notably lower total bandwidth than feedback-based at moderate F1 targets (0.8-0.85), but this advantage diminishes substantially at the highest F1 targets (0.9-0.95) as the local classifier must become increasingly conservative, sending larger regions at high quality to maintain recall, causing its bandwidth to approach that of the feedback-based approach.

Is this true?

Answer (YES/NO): NO